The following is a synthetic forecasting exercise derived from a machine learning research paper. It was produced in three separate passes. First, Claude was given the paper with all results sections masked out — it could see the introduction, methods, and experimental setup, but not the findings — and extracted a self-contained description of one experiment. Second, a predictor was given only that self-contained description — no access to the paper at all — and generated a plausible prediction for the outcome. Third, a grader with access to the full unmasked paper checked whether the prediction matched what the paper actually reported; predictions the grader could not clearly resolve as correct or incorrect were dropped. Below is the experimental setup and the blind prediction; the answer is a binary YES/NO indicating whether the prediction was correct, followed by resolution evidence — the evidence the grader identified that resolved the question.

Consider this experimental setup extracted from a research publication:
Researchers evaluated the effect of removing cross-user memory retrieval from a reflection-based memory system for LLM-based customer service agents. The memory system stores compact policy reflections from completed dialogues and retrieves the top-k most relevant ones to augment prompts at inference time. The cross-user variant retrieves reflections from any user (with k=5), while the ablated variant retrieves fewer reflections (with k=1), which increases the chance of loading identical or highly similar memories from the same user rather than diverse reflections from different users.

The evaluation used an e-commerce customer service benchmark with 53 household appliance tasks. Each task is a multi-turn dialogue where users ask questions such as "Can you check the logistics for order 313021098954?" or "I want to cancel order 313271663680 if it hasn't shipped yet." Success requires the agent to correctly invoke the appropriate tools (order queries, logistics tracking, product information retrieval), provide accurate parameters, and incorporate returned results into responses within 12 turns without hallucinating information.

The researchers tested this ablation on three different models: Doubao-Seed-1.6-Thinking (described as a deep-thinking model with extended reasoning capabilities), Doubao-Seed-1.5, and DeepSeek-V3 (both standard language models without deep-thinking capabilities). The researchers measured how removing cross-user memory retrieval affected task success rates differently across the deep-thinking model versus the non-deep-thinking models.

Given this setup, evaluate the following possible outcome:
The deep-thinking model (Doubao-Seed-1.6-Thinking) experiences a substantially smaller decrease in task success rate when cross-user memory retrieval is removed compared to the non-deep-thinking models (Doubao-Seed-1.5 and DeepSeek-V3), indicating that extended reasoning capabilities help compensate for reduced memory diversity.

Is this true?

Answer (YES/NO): YES